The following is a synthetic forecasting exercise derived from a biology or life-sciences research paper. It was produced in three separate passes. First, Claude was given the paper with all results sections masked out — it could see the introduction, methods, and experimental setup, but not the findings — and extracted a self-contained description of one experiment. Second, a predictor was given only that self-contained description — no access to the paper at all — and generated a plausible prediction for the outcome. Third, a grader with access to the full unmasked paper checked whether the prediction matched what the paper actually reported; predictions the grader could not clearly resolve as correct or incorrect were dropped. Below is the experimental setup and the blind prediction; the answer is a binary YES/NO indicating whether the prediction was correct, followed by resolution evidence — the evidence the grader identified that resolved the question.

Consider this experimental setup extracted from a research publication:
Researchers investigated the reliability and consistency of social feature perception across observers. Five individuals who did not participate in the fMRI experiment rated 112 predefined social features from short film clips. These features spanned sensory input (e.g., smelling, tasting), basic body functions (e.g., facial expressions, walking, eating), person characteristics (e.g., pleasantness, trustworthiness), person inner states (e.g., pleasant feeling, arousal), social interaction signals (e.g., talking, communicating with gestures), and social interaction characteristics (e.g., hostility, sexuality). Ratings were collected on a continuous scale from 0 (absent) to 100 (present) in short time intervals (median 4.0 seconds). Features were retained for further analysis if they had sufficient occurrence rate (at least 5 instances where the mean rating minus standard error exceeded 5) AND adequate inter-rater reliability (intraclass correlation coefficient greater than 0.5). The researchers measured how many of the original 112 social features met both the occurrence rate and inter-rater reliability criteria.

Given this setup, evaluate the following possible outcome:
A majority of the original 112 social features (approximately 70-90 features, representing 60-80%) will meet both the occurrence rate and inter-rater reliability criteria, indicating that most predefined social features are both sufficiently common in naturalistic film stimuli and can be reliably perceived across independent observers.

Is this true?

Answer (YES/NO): NO